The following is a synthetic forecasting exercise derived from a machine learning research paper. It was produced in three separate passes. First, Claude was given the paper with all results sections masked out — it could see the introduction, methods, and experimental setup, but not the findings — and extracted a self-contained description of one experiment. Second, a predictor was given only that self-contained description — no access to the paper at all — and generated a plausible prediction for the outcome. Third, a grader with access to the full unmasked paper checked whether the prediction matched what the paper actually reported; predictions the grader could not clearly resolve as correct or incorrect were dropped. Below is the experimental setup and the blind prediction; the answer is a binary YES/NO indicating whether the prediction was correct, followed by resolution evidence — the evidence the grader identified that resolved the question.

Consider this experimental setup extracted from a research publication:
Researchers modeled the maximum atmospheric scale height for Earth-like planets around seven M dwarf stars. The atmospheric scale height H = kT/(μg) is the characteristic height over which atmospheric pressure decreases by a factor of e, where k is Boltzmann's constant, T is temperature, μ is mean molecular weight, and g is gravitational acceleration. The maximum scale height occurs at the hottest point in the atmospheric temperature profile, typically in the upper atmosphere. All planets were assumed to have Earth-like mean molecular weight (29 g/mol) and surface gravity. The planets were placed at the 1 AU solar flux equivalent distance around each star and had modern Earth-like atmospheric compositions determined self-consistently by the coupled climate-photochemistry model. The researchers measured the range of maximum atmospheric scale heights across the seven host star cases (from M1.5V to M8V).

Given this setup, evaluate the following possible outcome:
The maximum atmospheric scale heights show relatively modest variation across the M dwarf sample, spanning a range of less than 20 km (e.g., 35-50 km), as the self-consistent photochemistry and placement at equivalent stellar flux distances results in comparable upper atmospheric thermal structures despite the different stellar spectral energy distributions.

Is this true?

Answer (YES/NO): NO